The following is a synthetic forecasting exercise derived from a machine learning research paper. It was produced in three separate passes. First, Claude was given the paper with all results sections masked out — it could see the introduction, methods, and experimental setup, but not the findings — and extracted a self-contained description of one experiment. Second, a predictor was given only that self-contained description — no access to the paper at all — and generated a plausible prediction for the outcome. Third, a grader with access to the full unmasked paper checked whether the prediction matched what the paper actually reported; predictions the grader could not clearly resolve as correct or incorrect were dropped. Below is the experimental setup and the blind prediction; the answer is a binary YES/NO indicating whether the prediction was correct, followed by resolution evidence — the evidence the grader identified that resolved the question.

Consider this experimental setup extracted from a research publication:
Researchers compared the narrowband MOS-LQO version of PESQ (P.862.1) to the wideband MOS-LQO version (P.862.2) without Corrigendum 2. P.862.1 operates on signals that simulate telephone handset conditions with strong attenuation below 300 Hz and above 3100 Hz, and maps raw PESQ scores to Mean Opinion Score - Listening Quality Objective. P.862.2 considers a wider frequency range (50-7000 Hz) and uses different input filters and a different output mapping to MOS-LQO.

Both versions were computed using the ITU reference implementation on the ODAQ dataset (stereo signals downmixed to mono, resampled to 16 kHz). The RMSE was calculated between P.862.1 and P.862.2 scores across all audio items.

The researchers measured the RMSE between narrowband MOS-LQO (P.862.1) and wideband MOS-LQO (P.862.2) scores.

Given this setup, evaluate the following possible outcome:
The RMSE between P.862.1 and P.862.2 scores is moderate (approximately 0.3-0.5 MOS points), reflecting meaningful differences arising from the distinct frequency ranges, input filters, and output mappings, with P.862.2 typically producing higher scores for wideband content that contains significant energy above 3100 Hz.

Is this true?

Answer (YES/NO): NO